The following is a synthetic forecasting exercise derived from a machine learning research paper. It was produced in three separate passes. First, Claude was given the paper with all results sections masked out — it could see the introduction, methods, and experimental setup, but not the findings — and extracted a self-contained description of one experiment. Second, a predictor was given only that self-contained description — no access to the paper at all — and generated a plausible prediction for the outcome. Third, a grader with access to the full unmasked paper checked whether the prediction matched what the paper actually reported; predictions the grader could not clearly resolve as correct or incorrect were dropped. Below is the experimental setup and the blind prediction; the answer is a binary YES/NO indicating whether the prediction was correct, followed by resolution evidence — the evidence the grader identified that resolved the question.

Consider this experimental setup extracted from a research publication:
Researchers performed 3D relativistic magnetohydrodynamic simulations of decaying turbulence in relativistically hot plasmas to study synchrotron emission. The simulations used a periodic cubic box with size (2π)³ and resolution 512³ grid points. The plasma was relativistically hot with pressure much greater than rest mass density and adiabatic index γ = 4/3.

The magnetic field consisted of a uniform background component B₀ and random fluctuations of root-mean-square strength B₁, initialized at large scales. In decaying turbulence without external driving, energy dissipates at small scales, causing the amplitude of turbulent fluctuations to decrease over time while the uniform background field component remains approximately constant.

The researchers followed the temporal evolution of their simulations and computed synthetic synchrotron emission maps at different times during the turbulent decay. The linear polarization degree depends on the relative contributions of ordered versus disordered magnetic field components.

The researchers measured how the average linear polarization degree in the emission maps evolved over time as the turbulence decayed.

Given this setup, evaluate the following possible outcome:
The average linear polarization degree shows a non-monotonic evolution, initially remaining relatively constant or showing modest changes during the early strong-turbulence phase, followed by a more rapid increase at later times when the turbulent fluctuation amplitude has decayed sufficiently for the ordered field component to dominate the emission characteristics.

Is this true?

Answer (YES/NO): NO